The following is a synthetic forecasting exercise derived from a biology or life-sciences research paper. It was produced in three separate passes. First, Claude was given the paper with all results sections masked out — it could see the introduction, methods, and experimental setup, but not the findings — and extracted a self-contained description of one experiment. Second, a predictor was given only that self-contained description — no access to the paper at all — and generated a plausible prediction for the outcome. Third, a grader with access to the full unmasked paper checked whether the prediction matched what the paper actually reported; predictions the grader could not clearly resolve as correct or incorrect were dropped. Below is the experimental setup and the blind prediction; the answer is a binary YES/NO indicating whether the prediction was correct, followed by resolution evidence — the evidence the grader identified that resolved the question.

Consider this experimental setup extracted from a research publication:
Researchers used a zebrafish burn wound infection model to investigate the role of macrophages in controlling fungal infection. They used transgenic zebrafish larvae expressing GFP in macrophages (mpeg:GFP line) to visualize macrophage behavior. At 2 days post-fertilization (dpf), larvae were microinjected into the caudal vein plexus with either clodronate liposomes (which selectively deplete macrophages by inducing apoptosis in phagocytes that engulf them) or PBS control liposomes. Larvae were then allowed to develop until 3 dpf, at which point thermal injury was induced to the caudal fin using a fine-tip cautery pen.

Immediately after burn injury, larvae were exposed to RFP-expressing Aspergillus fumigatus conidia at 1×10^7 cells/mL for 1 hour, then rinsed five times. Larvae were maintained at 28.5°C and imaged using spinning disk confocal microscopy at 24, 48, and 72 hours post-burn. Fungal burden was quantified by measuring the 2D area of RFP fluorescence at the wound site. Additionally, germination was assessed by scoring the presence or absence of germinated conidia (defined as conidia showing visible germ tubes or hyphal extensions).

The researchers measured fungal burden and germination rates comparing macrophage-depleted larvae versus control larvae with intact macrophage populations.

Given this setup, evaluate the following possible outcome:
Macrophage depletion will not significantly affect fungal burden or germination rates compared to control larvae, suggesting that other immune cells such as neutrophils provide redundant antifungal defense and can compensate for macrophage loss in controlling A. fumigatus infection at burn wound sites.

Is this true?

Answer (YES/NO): NO